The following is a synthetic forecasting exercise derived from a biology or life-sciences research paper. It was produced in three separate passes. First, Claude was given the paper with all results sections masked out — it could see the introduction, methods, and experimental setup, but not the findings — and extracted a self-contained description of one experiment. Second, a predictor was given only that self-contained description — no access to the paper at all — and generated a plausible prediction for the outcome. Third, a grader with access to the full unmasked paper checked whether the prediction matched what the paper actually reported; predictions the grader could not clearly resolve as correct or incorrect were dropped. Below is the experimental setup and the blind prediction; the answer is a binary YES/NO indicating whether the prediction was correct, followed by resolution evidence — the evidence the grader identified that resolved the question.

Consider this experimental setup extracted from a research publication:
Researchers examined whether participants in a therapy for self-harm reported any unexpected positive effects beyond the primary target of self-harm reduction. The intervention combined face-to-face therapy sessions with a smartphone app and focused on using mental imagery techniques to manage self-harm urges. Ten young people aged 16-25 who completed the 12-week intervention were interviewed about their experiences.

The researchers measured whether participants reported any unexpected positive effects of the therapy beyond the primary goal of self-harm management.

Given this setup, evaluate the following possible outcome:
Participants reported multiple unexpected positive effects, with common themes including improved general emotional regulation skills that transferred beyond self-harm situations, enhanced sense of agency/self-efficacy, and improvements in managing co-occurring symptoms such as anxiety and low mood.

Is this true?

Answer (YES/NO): NO